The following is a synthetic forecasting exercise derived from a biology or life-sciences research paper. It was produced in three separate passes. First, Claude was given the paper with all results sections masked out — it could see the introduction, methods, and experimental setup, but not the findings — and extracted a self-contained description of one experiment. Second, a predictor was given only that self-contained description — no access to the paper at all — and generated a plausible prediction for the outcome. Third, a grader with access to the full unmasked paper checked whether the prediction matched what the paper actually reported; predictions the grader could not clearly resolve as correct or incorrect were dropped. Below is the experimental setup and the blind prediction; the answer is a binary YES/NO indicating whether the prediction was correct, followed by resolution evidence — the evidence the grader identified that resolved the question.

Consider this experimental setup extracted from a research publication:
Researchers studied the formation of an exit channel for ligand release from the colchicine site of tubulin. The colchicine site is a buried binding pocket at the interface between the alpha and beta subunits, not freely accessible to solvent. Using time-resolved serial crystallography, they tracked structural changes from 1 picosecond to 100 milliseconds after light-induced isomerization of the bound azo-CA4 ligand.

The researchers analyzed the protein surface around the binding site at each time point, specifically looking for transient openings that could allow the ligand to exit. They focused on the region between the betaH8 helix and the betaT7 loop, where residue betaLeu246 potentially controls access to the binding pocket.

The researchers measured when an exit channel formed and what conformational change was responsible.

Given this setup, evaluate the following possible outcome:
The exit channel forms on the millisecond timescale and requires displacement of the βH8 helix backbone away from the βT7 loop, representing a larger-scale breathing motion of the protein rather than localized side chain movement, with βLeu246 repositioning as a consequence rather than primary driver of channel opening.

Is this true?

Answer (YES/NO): NO